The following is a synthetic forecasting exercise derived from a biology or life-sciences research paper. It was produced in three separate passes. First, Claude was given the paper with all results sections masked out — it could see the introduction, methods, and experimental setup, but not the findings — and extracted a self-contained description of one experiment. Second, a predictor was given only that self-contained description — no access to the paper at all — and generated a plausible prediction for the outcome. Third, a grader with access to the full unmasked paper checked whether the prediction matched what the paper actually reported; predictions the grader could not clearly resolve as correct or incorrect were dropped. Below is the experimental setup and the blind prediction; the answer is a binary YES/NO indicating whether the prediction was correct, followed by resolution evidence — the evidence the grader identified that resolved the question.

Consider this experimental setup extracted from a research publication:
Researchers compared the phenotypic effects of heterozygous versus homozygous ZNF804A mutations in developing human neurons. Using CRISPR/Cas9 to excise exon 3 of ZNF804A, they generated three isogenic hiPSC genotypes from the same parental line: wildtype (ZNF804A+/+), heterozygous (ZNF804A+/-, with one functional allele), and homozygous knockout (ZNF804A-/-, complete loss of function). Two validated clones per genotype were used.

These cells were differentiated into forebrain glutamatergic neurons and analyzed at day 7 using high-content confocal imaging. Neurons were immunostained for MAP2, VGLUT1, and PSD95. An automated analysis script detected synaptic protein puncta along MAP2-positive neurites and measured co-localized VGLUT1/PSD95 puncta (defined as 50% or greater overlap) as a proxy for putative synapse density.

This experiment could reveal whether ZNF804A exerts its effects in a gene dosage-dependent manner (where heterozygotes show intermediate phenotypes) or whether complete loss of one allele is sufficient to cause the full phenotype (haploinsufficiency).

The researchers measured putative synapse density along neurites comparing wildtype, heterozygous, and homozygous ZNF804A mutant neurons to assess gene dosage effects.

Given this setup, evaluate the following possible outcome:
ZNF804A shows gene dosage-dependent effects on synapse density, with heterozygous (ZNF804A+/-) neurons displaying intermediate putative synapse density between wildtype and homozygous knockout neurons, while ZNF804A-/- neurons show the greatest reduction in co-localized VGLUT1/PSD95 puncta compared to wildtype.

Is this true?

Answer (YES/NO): NO